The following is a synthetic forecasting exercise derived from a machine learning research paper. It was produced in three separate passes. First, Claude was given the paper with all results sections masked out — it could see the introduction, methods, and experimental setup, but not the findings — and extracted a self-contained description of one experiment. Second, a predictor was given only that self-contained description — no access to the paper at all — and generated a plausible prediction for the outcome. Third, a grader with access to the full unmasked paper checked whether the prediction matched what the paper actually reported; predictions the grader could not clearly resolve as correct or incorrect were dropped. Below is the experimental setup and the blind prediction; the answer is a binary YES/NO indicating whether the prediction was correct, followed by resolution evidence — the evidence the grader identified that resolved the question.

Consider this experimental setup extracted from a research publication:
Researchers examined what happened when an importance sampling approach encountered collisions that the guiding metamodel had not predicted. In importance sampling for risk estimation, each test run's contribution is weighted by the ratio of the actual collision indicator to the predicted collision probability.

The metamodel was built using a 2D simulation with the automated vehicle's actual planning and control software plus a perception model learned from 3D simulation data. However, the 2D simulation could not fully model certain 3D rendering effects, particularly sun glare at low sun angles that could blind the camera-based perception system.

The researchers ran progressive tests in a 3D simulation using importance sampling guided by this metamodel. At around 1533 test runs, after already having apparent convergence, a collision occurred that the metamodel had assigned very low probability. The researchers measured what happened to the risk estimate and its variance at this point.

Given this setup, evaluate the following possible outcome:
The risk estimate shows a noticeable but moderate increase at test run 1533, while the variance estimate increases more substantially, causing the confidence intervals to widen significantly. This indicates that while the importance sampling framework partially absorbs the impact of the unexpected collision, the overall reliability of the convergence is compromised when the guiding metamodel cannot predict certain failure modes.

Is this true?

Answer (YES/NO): NO